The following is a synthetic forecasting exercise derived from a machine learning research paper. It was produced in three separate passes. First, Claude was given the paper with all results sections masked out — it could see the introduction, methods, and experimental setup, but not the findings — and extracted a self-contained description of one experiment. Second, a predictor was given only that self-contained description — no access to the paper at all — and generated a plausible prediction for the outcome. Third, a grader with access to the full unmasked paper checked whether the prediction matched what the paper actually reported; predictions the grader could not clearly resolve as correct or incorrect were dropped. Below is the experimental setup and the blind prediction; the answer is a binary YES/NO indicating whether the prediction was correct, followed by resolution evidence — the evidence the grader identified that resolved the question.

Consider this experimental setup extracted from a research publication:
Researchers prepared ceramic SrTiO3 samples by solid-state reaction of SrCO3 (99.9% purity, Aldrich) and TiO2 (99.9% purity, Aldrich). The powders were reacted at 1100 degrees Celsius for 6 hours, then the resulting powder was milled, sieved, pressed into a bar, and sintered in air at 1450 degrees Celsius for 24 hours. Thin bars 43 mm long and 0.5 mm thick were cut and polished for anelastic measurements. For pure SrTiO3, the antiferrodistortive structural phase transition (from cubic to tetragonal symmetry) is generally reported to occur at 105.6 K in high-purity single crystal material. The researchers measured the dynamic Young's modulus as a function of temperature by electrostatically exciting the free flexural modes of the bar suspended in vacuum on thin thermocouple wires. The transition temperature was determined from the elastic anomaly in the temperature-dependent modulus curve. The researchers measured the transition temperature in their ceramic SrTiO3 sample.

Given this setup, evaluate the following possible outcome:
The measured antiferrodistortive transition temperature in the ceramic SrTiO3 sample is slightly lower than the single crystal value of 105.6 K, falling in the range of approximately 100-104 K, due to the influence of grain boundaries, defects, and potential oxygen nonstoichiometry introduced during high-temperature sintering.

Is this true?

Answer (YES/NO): NO